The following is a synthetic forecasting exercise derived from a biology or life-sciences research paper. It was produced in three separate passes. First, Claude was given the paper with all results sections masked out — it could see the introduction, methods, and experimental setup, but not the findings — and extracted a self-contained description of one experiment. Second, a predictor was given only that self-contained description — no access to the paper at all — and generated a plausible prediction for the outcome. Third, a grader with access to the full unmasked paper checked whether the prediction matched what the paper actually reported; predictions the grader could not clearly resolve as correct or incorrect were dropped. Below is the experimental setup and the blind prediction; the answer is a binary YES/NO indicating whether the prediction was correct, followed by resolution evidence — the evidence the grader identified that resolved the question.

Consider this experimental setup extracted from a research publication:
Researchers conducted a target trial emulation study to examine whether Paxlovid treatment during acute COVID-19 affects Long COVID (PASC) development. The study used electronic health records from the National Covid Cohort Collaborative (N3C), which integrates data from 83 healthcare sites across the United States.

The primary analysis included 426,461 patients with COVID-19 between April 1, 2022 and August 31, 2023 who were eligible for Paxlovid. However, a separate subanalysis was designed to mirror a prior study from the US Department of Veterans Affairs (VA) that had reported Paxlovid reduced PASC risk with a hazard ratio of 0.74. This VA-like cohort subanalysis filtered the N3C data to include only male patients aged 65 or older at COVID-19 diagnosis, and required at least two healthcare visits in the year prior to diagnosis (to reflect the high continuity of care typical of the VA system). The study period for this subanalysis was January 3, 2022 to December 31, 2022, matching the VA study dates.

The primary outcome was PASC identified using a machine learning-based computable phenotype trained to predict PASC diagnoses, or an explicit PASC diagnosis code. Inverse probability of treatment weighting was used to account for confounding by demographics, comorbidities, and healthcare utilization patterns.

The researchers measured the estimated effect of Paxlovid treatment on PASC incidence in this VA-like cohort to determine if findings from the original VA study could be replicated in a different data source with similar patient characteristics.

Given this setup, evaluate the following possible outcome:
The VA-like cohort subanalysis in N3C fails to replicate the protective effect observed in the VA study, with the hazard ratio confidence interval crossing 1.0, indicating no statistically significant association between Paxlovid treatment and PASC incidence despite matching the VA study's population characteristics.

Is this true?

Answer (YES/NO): YES